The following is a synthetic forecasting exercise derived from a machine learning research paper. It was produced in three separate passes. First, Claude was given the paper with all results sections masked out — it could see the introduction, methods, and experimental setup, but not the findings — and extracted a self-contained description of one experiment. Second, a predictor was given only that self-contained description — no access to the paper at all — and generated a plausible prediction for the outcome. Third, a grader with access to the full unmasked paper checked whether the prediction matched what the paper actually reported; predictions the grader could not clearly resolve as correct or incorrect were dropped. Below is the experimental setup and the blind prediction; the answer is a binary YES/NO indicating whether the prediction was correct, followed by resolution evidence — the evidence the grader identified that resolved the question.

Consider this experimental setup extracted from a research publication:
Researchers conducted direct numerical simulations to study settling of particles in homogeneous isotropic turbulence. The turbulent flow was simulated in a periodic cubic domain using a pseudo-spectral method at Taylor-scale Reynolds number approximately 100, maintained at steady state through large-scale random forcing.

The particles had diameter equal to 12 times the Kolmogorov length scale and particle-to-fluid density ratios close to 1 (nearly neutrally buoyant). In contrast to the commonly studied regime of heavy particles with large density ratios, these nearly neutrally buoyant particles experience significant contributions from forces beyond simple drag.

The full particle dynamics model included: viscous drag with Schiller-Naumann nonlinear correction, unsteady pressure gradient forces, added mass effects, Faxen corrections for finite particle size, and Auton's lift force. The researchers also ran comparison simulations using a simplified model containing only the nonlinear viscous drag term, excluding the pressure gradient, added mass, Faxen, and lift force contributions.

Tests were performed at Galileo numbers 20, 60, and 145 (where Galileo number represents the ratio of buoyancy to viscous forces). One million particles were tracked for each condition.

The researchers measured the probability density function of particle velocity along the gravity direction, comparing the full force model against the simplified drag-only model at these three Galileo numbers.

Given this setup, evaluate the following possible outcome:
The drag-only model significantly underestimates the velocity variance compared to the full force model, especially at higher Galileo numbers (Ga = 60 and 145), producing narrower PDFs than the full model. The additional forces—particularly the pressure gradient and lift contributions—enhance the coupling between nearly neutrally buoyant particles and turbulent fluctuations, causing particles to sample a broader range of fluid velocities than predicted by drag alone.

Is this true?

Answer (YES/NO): NO